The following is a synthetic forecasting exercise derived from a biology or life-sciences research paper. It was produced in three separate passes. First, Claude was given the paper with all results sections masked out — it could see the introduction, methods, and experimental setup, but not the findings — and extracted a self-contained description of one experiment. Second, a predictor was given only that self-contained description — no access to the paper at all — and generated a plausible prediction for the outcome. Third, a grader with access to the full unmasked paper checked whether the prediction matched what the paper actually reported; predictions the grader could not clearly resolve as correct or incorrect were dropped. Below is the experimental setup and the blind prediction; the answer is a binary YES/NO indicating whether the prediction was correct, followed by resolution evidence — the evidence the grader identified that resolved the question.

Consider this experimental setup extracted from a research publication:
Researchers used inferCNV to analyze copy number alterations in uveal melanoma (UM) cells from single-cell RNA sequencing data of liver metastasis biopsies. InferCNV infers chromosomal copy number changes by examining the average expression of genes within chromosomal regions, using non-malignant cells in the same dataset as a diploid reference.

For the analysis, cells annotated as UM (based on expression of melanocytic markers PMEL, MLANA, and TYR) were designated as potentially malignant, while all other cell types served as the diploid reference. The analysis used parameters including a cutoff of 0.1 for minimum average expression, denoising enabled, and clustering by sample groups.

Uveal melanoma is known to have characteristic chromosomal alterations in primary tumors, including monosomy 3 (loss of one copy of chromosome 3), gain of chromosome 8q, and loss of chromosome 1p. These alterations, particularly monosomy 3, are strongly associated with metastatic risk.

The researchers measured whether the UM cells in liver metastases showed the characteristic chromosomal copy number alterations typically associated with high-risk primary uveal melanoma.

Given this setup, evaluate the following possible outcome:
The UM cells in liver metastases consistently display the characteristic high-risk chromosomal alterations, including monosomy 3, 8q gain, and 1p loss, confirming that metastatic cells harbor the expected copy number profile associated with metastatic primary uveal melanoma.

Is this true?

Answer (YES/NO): NO